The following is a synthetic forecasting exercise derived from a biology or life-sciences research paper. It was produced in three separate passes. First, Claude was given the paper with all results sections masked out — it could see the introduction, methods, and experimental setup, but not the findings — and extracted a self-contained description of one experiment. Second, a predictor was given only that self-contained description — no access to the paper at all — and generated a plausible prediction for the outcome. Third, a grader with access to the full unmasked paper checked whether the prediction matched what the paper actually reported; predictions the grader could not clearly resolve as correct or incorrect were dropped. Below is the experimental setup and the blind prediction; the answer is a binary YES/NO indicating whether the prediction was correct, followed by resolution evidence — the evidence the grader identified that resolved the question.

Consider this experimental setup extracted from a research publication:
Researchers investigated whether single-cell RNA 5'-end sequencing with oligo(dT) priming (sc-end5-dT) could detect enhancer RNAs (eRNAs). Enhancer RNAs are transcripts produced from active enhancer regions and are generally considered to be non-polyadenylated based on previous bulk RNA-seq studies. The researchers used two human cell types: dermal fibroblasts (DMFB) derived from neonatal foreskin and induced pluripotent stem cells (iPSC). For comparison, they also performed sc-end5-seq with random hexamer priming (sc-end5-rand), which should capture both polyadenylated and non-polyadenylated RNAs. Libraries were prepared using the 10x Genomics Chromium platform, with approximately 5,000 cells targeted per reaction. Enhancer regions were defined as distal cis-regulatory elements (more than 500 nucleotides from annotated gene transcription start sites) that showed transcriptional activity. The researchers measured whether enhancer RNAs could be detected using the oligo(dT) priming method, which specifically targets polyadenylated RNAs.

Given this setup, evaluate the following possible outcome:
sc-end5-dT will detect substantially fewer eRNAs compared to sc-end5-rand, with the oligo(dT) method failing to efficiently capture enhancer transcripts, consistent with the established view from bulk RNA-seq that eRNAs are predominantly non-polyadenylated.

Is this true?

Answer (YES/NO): NO